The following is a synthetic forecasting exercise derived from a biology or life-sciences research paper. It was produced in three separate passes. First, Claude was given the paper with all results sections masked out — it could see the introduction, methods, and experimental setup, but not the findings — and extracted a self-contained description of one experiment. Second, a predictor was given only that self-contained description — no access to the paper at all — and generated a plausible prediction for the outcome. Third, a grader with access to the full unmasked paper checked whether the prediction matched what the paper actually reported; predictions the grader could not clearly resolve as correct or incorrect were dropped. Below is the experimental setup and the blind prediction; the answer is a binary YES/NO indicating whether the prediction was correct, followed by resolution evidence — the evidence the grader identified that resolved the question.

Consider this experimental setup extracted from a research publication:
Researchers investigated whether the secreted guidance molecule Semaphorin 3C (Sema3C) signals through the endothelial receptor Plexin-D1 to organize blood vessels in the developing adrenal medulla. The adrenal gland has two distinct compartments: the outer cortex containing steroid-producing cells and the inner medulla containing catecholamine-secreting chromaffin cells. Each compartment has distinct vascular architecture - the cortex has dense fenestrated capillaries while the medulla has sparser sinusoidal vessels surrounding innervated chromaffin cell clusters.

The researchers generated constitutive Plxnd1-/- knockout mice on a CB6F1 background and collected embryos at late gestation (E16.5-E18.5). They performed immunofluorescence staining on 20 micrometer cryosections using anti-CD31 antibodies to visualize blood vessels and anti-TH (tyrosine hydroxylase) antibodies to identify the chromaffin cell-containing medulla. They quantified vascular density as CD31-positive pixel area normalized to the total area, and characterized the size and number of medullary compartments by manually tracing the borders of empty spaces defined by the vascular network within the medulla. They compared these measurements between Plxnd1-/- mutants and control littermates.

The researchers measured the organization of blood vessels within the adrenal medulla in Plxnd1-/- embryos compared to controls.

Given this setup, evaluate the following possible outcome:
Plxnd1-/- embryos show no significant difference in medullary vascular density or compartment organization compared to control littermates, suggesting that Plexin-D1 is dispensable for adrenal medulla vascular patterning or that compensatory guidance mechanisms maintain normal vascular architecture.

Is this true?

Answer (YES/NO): NO